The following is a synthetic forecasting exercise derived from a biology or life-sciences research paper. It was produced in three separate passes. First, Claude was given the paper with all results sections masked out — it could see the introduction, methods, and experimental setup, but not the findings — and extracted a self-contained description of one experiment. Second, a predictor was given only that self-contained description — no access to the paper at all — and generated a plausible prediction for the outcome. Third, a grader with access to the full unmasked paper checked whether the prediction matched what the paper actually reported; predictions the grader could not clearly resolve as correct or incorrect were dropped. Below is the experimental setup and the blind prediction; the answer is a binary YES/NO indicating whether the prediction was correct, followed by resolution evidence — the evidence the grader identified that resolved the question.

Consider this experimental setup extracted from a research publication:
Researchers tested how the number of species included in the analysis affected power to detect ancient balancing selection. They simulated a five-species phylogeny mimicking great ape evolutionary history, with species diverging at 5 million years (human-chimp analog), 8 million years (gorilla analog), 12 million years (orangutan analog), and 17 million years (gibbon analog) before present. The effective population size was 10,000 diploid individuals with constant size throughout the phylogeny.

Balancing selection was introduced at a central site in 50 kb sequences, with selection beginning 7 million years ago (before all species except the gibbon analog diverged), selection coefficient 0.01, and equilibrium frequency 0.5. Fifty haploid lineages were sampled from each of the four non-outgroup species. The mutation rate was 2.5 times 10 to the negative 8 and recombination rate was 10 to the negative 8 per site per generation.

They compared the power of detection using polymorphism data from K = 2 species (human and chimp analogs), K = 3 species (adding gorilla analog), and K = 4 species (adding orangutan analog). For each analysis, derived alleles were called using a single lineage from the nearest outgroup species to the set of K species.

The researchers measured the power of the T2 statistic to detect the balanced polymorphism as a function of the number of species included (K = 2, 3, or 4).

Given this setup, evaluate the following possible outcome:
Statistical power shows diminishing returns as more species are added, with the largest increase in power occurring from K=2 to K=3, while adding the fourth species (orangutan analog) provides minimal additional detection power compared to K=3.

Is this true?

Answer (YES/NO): NO